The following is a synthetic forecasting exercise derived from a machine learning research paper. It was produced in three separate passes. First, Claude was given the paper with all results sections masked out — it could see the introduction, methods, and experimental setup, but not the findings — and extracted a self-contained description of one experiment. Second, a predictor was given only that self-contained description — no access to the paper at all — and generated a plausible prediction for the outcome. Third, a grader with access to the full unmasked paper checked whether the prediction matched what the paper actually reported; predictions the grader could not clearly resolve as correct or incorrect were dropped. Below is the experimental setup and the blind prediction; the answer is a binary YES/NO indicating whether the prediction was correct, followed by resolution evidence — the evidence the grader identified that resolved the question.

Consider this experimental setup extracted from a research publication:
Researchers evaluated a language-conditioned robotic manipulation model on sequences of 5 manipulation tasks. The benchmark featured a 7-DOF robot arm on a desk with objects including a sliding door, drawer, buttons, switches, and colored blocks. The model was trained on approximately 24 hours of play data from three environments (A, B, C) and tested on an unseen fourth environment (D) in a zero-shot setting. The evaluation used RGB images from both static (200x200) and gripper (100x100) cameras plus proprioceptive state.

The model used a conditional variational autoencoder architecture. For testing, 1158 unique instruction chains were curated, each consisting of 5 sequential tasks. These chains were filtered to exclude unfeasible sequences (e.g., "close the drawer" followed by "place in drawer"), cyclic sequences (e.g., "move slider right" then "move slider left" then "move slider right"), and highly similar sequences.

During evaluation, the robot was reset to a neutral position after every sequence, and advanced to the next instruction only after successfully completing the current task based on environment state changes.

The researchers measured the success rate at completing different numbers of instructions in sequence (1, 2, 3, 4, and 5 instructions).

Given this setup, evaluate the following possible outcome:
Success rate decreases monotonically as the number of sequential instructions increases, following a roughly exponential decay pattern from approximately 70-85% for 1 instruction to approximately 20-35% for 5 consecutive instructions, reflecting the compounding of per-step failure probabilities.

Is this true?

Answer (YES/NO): NO